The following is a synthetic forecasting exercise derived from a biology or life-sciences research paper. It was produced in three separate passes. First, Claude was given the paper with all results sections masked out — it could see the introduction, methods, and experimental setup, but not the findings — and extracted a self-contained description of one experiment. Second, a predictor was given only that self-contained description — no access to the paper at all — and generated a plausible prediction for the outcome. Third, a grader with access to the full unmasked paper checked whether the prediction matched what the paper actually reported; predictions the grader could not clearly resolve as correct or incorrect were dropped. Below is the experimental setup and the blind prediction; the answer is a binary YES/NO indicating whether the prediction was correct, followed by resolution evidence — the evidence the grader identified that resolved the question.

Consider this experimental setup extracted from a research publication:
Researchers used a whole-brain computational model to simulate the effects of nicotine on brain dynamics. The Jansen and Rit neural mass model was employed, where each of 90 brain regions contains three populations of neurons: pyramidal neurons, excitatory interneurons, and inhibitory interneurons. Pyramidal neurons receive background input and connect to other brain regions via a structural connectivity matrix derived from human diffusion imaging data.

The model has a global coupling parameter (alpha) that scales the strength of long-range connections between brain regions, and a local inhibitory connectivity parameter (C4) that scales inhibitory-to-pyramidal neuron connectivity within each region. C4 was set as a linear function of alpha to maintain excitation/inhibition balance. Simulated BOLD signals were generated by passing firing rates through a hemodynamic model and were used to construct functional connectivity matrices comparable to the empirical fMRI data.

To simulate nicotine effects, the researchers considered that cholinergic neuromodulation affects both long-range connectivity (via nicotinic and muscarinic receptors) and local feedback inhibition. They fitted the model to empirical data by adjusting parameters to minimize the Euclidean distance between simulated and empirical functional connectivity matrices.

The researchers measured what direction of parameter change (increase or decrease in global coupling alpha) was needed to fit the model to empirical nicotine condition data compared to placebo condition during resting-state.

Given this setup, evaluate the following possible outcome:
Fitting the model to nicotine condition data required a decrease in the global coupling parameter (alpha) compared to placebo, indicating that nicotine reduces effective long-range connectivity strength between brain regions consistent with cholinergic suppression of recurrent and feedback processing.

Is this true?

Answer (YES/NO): YES